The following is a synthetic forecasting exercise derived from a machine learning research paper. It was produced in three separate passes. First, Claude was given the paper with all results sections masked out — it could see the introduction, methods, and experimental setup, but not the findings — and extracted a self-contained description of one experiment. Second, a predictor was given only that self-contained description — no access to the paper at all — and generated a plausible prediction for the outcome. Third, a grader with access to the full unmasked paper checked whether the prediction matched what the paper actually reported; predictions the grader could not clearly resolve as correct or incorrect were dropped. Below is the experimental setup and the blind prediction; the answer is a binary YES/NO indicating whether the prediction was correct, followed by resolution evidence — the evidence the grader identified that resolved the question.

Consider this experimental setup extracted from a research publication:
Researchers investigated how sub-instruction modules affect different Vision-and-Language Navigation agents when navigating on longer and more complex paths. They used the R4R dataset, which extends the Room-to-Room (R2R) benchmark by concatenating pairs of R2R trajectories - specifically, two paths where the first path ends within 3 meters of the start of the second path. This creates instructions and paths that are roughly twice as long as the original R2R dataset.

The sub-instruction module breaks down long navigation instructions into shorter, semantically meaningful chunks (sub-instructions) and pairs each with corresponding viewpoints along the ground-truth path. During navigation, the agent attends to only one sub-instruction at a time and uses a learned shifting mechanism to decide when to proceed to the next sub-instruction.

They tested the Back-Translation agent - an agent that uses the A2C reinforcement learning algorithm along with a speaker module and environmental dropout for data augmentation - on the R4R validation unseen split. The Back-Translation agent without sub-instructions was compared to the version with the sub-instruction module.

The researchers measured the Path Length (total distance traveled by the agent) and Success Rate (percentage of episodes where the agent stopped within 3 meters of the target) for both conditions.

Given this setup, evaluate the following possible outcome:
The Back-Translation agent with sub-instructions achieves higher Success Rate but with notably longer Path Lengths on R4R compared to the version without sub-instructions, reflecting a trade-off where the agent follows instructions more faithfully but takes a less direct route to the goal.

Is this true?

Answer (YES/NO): NO